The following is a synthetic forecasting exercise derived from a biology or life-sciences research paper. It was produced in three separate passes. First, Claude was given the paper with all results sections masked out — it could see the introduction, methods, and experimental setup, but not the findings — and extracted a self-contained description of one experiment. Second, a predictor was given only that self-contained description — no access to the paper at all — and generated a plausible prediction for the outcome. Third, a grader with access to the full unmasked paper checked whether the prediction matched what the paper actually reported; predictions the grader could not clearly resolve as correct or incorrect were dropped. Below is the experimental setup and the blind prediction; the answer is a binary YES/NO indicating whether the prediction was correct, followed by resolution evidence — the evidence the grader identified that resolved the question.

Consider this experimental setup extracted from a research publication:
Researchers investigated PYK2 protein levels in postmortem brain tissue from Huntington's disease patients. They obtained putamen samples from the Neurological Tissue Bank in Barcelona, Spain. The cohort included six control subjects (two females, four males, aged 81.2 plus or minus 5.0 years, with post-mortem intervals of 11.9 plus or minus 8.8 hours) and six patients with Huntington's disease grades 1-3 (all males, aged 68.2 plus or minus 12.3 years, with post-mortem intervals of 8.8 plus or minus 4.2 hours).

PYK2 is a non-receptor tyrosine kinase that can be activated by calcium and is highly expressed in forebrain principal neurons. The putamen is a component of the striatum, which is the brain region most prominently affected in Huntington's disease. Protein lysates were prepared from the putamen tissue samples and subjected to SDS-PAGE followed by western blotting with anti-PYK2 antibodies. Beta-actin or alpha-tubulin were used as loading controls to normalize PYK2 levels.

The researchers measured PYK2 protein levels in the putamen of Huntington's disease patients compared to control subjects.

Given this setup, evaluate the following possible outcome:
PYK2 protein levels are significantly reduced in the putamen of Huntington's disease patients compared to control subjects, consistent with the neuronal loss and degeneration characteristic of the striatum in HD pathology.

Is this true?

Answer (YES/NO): YES